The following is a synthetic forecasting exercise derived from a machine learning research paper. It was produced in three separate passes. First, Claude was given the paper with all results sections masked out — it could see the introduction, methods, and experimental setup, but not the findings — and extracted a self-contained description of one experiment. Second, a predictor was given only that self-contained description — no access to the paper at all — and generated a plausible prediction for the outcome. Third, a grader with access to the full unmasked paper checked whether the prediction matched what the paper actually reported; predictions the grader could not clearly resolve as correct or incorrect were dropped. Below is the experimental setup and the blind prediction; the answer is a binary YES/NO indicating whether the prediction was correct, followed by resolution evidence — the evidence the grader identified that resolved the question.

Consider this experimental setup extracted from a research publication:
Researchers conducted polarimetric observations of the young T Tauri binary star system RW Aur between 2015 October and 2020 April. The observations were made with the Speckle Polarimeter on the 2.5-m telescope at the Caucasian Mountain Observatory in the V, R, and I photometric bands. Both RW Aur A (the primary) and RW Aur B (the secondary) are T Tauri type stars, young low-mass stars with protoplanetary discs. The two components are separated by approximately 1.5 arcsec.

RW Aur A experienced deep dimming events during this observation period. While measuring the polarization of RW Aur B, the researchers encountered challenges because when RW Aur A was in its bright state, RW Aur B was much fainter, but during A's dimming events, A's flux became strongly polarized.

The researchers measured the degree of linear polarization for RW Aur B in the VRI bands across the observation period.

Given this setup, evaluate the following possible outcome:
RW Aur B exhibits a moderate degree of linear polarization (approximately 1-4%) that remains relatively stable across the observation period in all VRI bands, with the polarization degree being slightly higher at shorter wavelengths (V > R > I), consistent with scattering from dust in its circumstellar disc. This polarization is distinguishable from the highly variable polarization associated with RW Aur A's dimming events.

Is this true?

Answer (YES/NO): NO